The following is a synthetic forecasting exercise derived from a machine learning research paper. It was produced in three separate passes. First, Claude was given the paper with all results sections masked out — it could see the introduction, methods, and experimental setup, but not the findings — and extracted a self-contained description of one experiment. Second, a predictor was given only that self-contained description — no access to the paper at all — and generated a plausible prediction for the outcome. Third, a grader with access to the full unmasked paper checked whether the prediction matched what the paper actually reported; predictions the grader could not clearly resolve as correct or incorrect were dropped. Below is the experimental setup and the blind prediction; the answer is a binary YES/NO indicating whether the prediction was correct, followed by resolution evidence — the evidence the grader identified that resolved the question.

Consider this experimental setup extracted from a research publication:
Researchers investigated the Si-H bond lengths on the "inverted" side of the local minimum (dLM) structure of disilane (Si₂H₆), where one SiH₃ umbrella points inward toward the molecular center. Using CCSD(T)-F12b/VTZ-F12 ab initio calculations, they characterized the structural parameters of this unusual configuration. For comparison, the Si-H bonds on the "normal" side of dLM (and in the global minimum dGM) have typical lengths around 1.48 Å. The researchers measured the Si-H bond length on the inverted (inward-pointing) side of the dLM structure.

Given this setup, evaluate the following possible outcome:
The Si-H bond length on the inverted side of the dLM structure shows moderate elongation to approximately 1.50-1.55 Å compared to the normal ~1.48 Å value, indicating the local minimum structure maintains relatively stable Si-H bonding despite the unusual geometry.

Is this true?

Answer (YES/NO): YES